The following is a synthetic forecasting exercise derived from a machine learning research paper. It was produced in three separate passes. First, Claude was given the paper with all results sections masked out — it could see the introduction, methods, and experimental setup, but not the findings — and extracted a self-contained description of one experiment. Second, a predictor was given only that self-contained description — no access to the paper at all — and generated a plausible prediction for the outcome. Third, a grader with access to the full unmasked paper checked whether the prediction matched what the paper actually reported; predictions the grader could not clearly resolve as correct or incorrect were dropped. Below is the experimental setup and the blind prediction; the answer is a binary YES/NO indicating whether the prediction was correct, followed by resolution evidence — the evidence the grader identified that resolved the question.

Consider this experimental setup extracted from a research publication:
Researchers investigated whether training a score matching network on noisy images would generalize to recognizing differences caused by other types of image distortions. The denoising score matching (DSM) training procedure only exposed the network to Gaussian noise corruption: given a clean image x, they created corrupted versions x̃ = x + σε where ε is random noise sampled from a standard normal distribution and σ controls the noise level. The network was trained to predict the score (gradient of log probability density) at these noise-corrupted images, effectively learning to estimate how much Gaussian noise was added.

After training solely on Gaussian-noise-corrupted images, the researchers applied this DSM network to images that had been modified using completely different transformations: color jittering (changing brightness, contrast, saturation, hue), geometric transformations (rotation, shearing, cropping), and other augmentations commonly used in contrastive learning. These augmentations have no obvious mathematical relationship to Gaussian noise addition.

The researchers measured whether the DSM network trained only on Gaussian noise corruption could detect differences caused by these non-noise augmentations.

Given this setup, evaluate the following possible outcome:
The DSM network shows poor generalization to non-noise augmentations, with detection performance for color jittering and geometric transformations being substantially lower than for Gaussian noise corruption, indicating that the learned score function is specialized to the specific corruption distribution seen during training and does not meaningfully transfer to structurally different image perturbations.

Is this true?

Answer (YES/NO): NO